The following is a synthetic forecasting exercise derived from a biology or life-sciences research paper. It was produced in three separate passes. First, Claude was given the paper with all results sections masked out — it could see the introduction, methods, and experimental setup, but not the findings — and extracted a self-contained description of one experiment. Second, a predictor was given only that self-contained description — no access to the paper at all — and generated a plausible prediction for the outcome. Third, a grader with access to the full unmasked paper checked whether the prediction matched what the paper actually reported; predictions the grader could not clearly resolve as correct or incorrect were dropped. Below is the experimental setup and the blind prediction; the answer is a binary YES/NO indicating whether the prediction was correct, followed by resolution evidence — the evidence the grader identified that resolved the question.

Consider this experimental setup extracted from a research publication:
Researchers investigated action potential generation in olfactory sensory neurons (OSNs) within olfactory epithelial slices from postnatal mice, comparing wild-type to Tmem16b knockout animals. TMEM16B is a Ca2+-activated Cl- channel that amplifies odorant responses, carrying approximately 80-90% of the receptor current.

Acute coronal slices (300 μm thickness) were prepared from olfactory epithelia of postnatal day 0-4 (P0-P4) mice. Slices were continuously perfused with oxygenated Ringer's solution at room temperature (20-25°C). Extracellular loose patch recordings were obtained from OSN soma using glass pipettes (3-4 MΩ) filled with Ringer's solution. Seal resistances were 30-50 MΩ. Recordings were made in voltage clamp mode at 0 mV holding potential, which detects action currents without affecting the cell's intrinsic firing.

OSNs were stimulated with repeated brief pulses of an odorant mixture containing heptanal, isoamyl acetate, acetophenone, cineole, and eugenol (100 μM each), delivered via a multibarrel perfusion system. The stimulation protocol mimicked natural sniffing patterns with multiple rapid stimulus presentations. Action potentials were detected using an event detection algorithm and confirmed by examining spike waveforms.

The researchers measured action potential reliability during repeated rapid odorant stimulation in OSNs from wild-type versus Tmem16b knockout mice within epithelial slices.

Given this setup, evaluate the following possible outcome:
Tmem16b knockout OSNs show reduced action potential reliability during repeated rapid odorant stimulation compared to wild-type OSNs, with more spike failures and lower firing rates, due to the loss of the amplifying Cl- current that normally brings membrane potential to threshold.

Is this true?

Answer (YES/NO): NO